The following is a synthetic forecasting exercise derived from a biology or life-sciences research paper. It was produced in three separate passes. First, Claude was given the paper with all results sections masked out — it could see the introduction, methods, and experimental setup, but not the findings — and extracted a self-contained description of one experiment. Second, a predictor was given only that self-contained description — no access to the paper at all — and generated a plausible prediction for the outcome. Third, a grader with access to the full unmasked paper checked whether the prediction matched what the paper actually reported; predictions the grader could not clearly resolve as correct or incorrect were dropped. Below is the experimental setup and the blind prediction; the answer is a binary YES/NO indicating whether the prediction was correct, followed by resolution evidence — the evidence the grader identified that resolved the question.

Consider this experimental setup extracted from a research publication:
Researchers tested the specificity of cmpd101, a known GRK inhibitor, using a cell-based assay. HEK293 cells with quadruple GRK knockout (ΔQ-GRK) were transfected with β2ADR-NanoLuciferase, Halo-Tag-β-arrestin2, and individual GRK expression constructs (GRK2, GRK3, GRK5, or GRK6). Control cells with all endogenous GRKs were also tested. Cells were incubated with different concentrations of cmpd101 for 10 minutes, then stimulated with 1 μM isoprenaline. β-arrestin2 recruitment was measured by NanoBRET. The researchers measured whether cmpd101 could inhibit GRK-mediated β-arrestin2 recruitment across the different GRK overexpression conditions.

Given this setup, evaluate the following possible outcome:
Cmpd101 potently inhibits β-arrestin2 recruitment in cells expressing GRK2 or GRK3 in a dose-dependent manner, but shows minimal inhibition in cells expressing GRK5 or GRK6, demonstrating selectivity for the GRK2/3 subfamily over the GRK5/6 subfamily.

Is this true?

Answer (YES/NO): YES